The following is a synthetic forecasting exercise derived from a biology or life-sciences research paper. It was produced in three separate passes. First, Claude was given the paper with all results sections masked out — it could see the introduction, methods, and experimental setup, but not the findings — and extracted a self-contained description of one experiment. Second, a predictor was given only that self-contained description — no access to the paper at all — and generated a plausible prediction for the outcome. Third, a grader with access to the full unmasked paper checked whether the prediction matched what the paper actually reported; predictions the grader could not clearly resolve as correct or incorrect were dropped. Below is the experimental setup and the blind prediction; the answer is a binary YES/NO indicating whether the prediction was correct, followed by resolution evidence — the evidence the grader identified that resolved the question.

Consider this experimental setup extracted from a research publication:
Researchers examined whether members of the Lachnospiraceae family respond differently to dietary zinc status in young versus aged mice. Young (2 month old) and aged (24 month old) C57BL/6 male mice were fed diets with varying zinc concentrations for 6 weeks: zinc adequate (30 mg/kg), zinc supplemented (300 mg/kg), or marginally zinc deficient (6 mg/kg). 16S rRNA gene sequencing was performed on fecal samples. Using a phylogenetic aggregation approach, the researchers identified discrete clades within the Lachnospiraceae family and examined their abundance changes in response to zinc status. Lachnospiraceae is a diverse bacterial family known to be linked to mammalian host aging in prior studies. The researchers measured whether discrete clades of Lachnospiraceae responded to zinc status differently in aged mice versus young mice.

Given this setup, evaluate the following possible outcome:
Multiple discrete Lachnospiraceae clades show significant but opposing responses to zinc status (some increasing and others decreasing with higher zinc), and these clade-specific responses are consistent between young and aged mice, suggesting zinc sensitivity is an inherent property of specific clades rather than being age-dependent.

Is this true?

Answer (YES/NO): NO